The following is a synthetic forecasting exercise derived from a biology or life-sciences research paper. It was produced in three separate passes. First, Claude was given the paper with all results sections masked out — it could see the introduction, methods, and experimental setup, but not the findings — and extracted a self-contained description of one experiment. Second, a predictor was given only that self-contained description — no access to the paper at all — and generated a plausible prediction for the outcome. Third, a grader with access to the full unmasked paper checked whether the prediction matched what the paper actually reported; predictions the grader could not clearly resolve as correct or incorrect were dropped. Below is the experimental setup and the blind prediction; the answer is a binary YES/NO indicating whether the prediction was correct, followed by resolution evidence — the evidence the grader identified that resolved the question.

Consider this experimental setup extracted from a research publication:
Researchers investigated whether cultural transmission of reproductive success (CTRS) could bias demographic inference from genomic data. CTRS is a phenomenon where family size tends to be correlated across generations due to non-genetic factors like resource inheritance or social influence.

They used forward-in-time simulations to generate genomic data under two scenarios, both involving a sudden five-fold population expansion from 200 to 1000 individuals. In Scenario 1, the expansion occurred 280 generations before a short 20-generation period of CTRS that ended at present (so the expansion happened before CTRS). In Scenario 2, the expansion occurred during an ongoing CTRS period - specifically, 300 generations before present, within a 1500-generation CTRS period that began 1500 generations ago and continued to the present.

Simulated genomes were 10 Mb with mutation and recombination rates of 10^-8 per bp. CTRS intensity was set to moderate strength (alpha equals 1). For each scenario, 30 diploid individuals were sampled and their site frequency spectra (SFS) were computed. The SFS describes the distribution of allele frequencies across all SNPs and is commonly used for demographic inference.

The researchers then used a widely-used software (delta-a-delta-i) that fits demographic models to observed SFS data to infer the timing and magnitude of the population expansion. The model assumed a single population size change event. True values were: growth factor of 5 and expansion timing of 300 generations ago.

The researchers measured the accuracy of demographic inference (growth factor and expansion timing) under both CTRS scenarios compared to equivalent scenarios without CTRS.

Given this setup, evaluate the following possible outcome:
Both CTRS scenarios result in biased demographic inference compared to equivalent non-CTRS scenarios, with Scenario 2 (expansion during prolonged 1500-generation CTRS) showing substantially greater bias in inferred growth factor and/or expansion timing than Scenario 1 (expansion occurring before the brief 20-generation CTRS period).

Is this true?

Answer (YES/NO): YES